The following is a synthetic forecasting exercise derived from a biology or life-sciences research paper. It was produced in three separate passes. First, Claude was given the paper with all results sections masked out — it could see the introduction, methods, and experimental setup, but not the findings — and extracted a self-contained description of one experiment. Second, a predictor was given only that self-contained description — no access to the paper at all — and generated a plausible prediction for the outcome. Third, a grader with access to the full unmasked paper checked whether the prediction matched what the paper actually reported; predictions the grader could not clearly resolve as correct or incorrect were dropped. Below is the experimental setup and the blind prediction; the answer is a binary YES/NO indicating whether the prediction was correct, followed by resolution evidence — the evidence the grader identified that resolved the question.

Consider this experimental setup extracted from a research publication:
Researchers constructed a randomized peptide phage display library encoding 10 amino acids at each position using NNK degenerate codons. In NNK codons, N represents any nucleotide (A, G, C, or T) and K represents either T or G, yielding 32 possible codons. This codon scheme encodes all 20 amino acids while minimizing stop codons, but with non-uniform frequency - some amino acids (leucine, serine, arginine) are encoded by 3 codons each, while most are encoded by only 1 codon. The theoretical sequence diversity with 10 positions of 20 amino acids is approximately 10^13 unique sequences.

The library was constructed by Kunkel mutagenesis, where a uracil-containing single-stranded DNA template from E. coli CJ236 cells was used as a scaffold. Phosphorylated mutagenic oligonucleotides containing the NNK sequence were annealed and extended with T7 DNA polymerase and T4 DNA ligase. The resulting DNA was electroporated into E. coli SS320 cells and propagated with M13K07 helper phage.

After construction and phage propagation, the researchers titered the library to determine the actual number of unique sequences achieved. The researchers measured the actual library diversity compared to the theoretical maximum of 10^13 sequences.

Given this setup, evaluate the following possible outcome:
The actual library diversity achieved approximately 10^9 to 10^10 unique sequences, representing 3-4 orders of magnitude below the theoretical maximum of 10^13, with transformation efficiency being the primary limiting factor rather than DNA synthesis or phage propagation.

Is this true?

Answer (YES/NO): YES